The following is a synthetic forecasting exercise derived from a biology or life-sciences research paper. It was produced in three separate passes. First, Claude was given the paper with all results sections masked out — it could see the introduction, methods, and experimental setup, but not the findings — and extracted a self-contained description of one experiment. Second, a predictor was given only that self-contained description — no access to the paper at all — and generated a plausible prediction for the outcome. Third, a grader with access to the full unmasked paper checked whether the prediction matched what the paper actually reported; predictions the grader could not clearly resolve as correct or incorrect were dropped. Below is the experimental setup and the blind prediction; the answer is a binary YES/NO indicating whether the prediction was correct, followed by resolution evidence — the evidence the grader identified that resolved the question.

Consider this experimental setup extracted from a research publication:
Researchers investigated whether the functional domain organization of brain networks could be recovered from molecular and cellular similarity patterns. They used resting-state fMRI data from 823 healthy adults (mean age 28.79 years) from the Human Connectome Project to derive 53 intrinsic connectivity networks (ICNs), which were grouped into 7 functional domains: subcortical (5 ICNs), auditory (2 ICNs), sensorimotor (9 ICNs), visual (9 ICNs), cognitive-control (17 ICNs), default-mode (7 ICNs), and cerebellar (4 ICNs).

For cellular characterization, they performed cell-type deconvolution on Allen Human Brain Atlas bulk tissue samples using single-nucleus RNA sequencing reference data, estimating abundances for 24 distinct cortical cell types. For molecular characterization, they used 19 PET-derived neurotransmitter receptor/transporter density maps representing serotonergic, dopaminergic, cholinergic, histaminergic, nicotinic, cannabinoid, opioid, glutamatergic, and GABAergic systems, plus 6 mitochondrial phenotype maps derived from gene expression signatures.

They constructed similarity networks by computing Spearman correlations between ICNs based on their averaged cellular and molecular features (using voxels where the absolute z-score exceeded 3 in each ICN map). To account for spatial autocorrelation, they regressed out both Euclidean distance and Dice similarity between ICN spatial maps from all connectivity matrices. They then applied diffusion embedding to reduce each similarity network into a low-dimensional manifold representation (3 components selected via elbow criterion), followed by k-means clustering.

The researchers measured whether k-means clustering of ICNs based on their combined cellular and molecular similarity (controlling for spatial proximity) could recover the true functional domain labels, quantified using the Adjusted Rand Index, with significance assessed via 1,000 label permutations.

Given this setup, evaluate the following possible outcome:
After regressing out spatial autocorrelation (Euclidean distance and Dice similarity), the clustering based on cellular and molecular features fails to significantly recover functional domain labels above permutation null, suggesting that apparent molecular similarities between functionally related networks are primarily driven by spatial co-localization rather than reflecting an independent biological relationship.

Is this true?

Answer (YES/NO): NO